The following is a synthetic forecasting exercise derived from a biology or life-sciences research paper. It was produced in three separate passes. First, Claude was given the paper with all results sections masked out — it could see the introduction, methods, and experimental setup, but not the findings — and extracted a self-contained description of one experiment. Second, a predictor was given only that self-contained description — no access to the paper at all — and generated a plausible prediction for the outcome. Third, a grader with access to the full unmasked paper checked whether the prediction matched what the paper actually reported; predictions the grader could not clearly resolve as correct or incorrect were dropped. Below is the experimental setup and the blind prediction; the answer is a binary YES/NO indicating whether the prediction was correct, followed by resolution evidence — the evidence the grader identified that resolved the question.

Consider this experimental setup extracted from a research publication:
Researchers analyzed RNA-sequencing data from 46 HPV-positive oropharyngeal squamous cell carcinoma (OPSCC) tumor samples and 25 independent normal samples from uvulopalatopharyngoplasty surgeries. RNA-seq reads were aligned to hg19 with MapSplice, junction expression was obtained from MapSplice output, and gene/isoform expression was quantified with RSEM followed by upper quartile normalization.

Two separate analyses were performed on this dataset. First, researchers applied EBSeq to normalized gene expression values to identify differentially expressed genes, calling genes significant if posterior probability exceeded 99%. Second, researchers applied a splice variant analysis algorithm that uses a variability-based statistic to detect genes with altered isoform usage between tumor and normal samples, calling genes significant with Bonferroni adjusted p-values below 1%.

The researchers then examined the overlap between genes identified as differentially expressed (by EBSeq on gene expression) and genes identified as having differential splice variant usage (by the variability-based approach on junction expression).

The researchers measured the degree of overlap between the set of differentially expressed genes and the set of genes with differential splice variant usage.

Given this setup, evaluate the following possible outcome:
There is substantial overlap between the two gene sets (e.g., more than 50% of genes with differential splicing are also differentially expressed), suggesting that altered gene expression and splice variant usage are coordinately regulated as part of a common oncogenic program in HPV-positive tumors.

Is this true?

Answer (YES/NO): YES